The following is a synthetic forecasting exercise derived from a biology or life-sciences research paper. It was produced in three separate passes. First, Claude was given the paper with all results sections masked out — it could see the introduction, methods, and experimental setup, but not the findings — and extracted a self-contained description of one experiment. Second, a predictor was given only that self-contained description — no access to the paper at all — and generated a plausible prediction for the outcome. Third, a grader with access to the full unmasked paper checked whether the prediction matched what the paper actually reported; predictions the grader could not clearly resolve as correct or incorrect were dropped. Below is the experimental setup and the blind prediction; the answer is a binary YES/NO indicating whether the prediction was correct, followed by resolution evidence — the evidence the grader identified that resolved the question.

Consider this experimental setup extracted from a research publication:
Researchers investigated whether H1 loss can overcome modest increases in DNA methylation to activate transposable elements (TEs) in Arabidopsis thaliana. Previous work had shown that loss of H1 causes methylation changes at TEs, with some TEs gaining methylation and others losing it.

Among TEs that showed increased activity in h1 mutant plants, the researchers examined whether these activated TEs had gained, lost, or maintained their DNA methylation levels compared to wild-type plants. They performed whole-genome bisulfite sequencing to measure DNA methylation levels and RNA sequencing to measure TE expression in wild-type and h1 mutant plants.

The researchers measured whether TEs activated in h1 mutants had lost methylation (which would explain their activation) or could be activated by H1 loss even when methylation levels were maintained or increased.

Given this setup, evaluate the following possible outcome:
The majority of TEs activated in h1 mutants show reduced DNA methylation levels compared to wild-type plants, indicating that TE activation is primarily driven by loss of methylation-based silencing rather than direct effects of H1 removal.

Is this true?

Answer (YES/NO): YES